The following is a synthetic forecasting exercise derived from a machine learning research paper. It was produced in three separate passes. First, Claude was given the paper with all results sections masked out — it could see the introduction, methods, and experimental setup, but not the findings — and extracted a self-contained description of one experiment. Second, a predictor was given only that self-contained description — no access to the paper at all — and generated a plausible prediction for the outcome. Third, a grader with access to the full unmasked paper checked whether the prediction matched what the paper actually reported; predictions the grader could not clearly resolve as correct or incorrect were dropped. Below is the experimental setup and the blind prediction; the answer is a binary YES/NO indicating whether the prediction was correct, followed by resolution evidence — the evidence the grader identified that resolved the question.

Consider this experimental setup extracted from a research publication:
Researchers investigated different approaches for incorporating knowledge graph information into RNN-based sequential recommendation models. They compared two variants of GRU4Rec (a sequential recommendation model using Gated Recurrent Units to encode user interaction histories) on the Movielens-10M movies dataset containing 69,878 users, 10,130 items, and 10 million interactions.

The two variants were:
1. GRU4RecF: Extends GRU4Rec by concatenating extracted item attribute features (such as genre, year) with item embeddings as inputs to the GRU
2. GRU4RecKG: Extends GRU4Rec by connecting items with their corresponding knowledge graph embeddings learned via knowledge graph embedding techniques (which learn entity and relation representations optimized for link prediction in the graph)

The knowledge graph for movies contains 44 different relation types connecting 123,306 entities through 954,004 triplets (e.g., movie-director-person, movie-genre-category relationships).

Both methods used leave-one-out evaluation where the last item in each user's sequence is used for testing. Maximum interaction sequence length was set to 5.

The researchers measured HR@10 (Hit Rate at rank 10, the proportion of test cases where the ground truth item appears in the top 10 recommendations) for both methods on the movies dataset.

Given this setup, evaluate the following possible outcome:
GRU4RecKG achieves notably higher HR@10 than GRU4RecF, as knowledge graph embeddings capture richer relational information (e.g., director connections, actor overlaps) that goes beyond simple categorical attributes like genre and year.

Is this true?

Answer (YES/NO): NO